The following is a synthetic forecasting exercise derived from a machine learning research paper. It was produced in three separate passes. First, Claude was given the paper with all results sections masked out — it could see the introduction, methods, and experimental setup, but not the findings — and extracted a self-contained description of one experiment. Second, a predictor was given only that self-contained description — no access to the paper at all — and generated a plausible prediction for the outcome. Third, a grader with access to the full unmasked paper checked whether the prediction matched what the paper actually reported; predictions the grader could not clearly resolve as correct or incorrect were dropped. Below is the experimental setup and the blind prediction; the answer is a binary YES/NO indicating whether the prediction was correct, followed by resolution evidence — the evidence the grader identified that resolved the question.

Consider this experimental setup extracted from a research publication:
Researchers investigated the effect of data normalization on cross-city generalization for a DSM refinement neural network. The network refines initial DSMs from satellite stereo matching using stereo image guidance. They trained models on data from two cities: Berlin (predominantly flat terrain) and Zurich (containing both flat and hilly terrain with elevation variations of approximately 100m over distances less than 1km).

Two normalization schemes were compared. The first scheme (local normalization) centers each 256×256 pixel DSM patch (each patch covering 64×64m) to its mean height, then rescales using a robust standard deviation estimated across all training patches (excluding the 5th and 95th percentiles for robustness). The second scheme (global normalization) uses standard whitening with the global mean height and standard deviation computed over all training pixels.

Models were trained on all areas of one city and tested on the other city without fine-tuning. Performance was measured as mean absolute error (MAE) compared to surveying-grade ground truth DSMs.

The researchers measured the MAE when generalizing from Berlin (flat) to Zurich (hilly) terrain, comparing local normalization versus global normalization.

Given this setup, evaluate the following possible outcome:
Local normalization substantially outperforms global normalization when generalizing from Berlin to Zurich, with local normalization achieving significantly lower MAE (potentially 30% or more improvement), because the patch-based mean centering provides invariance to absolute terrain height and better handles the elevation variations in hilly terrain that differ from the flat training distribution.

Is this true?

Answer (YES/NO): YES